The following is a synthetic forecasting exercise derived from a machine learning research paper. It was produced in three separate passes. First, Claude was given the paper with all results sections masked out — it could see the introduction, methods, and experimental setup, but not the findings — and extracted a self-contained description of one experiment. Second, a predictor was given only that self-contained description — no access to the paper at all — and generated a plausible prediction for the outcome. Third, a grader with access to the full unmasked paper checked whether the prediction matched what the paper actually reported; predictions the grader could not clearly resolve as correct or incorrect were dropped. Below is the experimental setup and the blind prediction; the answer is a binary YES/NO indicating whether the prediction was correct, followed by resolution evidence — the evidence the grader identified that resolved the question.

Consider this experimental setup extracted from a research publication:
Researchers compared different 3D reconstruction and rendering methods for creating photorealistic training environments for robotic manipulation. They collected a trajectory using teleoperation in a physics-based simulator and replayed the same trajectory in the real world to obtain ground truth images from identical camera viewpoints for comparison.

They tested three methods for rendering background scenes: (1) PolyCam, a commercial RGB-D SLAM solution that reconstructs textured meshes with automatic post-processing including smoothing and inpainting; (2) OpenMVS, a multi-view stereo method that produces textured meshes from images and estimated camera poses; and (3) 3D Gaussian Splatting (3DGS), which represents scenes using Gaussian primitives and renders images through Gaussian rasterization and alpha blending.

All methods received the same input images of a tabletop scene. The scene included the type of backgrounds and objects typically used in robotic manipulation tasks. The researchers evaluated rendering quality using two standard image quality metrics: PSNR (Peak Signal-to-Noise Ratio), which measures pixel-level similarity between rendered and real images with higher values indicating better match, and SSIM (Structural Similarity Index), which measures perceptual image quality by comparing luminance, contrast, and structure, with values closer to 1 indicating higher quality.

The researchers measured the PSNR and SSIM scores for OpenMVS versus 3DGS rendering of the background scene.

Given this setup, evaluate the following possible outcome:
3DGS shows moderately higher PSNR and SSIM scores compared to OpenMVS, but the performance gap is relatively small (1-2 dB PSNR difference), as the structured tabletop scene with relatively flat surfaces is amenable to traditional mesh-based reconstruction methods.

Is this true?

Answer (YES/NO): NO